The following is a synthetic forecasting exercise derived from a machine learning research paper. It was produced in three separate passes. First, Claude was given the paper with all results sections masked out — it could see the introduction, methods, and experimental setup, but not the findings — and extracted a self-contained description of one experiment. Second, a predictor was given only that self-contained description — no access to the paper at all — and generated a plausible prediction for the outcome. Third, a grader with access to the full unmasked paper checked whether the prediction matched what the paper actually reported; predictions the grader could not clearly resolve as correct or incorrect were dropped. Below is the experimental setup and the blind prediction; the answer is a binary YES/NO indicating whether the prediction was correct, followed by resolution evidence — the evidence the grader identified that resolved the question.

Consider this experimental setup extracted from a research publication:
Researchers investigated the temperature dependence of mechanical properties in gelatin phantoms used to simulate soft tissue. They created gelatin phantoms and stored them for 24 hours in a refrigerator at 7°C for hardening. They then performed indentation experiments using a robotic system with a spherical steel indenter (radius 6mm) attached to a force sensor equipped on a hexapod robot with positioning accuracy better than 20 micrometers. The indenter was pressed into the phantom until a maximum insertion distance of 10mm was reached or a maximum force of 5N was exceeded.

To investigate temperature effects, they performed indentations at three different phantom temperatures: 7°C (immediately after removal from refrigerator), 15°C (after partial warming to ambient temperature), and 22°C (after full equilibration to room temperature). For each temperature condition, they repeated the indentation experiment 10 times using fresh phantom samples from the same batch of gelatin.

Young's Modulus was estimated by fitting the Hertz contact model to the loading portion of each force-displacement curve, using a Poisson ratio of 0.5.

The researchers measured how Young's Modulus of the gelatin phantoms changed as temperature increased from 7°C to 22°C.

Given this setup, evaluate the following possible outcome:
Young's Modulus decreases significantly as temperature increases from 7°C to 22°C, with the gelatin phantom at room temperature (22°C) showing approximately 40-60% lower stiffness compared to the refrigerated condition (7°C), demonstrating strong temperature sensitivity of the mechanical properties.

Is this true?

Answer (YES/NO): NO